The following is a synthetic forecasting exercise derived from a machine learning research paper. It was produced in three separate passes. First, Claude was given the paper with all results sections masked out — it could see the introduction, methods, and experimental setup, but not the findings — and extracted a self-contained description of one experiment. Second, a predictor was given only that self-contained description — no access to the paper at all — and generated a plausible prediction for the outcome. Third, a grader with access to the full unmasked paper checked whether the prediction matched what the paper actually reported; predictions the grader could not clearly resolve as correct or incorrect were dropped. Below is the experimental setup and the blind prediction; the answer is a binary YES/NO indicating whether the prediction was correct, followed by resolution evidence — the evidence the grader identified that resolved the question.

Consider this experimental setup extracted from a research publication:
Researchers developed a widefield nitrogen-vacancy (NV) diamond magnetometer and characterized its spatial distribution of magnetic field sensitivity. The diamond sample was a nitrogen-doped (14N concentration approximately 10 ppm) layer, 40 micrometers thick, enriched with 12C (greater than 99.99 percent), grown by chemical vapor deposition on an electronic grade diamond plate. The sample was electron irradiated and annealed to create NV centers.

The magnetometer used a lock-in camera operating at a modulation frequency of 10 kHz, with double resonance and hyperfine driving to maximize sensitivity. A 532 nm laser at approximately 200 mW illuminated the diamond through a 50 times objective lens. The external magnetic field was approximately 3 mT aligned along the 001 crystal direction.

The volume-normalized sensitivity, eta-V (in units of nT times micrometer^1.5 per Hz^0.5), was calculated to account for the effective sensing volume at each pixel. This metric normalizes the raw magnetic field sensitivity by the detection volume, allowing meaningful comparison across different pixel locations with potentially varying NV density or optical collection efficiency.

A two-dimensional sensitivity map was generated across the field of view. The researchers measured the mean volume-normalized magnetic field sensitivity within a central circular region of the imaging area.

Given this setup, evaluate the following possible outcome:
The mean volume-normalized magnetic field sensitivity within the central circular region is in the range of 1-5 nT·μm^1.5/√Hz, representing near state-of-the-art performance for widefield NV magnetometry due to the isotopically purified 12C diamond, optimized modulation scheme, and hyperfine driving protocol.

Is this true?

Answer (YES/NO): NO